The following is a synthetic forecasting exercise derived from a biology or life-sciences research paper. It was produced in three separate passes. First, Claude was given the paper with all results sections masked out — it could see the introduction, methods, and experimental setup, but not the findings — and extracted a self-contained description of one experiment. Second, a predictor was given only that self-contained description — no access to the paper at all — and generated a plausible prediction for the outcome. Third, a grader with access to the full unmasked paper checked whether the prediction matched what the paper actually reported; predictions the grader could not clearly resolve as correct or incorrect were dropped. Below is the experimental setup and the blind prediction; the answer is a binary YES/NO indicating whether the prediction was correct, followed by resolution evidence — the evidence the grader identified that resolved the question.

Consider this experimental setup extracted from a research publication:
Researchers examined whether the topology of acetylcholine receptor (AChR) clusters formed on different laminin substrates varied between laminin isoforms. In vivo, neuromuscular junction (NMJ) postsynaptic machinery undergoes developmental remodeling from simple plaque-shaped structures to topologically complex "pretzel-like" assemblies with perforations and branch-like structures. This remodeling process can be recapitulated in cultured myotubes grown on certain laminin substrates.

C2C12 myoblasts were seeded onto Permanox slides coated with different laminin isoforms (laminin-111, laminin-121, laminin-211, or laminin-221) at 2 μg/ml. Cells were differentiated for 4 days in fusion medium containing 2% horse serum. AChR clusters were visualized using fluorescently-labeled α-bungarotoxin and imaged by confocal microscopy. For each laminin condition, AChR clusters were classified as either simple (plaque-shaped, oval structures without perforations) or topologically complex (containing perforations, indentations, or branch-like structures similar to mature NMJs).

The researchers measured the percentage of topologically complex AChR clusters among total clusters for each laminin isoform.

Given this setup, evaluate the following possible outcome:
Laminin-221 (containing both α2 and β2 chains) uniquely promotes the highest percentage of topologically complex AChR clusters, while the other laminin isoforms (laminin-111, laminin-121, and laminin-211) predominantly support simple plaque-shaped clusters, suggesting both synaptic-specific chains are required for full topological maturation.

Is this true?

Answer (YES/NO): NO